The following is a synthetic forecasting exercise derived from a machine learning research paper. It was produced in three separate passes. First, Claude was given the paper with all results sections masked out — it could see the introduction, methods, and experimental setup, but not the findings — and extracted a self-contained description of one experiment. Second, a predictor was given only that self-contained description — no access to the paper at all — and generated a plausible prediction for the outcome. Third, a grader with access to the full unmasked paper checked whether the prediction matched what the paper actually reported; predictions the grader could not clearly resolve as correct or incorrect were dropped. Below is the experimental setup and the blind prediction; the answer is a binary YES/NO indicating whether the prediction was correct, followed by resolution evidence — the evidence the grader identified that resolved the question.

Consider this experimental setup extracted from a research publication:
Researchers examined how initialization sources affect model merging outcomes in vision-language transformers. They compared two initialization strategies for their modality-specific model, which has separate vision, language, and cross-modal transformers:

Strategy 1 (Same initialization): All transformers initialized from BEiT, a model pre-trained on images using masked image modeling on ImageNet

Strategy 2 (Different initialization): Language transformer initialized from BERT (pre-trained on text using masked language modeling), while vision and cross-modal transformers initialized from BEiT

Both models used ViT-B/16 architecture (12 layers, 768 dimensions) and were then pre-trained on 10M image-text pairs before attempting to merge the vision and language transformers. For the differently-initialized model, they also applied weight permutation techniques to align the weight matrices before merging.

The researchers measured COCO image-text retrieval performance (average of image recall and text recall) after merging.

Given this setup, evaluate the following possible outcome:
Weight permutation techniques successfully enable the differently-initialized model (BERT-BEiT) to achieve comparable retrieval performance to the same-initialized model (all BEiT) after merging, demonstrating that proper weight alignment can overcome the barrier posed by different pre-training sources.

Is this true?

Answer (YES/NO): NO